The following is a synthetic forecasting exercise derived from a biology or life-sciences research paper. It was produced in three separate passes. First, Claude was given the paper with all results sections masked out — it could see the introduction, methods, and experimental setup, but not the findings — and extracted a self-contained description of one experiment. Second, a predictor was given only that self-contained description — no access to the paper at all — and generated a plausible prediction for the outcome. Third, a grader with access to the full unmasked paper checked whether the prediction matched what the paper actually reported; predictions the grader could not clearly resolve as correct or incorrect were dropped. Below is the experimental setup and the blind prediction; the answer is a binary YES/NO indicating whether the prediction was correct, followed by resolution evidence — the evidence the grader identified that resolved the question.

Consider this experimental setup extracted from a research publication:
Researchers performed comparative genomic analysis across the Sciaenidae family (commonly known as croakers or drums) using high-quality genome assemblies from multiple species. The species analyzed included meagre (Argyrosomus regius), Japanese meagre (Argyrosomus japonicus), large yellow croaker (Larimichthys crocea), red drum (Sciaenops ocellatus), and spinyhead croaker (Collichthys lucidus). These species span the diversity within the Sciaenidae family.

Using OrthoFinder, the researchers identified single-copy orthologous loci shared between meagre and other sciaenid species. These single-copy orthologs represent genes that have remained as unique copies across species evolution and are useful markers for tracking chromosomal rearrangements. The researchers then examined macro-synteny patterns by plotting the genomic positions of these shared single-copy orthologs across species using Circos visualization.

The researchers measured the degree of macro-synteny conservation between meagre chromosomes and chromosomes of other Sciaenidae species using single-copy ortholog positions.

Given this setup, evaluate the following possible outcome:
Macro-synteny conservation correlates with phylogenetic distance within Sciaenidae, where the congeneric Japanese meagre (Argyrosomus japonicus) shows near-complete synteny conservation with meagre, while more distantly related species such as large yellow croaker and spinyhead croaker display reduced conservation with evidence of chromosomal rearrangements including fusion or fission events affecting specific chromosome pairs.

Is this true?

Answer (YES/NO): NO